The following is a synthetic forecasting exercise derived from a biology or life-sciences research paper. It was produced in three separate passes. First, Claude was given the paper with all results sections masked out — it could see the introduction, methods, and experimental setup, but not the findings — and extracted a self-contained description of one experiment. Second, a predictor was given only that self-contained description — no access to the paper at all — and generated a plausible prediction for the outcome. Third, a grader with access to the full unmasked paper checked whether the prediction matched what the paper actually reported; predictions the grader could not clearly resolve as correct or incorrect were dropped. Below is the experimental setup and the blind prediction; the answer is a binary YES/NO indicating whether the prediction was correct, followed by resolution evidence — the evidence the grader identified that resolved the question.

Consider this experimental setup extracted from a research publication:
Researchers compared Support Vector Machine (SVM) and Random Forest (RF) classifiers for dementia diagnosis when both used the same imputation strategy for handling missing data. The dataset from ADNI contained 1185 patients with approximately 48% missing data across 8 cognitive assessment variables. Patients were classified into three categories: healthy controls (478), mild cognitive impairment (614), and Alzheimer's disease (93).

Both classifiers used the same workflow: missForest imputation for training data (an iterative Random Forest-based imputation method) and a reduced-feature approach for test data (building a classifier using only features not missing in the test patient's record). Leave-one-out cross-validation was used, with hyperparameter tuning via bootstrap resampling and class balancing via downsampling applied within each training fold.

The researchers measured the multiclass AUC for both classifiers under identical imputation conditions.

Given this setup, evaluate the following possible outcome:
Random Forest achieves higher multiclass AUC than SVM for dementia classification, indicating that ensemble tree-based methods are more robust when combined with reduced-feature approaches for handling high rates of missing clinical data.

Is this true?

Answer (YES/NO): NO